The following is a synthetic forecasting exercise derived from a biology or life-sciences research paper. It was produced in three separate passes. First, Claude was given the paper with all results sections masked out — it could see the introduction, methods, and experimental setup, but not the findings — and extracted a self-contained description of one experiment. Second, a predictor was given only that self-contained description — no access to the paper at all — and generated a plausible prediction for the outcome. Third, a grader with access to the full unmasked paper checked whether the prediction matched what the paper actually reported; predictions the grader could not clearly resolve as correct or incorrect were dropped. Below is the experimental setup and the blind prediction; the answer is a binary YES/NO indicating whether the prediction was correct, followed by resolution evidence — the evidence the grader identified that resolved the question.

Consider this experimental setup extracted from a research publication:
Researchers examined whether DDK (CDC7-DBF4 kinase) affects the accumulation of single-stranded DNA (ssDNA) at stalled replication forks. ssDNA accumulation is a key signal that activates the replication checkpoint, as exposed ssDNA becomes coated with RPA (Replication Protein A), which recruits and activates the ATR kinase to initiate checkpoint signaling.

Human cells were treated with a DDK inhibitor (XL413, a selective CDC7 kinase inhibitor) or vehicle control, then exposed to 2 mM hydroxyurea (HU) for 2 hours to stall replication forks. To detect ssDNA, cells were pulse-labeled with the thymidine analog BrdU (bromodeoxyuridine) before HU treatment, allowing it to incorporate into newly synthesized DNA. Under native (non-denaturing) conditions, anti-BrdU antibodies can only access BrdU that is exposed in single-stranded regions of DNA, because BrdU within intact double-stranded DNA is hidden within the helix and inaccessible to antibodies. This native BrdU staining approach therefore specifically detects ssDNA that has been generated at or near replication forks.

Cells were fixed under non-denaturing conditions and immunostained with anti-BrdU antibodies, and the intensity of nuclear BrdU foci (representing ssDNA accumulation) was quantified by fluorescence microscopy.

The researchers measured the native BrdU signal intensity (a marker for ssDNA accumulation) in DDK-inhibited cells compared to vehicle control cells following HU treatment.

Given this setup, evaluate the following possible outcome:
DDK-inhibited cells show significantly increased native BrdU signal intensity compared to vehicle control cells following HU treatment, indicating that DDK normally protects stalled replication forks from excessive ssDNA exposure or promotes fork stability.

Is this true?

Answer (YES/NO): NO